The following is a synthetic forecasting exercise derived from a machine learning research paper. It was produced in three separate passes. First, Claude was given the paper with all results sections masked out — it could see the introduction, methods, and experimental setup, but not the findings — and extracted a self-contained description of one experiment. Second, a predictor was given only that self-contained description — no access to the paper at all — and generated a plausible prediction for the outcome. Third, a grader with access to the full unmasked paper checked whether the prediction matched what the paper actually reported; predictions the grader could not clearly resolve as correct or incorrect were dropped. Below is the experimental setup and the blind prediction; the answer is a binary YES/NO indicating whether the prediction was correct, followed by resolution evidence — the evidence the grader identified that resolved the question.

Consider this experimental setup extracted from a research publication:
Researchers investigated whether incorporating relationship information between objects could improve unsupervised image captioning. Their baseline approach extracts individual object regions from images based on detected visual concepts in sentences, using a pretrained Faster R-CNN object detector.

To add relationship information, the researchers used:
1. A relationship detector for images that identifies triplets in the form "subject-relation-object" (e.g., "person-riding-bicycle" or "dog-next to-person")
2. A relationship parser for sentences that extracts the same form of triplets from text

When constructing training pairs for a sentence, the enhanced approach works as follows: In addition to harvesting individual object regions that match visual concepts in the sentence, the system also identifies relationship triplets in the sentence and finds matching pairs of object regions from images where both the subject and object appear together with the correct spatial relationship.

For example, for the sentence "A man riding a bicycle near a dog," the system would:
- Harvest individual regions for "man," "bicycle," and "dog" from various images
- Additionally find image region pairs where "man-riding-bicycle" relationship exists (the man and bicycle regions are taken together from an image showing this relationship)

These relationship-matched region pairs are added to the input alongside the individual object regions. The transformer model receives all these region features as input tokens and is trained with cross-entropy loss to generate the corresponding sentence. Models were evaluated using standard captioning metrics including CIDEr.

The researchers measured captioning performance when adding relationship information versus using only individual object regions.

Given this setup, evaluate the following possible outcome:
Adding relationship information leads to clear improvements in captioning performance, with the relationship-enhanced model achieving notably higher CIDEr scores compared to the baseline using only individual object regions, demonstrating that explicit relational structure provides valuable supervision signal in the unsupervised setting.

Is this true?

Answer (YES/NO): NO